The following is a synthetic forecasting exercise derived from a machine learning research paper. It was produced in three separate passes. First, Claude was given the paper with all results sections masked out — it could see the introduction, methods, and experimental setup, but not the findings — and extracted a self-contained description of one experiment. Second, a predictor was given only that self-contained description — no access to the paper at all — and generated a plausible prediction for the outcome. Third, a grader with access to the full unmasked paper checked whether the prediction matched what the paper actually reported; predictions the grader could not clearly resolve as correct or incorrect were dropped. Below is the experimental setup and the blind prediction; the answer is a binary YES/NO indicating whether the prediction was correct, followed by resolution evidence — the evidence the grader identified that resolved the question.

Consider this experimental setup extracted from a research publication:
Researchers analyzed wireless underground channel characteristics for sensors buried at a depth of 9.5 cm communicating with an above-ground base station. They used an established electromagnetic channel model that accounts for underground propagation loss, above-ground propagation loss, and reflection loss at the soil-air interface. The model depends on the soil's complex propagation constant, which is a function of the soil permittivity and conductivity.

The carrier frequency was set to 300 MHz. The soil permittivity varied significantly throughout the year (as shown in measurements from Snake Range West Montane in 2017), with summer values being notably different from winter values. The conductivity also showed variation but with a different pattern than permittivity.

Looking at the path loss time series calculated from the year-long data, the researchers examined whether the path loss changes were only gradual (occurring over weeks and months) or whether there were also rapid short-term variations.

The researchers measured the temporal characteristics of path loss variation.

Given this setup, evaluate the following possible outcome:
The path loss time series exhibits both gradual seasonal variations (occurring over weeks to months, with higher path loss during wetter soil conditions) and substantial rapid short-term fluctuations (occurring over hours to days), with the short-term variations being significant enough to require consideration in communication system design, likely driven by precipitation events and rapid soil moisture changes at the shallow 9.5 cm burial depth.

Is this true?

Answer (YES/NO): NO